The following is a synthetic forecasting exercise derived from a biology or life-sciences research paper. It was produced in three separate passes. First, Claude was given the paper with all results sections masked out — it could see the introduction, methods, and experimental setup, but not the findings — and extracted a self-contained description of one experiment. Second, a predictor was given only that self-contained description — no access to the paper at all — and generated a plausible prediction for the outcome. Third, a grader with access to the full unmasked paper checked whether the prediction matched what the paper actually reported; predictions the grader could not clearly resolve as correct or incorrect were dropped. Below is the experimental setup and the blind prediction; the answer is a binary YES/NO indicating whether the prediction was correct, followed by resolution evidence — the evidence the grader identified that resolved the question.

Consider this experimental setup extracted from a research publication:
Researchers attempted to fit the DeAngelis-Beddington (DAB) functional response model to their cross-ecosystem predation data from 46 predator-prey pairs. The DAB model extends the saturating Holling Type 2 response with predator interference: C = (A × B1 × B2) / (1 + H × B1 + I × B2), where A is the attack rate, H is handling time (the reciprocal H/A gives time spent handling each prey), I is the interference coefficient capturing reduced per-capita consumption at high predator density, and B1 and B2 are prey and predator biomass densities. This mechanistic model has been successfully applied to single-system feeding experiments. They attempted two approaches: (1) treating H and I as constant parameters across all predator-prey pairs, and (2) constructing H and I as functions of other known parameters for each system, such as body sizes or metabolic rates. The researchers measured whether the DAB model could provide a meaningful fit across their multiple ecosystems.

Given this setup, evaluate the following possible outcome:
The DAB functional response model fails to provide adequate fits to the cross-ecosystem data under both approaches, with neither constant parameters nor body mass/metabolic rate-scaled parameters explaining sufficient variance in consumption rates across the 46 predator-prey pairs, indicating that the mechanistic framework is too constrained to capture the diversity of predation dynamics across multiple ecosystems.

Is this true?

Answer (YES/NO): YES